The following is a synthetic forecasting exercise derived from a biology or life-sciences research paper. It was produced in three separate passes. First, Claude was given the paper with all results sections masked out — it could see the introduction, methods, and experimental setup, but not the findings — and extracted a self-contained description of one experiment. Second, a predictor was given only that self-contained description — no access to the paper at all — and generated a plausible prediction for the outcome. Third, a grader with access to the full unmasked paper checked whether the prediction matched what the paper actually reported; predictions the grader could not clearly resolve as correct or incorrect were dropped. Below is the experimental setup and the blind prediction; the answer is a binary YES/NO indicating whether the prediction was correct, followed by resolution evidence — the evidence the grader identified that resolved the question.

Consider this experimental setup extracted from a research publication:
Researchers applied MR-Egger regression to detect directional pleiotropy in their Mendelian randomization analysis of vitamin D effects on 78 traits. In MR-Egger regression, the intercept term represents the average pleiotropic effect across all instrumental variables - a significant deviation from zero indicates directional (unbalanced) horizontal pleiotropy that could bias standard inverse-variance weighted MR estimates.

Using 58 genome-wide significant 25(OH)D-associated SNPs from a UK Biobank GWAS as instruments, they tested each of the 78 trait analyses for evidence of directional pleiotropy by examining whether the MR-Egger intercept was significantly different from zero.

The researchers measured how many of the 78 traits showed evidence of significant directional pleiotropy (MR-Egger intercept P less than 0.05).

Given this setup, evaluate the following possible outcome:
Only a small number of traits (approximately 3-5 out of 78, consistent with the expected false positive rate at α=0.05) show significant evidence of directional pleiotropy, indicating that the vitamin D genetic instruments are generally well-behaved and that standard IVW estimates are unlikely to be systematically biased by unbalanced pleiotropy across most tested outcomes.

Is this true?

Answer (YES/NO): NO